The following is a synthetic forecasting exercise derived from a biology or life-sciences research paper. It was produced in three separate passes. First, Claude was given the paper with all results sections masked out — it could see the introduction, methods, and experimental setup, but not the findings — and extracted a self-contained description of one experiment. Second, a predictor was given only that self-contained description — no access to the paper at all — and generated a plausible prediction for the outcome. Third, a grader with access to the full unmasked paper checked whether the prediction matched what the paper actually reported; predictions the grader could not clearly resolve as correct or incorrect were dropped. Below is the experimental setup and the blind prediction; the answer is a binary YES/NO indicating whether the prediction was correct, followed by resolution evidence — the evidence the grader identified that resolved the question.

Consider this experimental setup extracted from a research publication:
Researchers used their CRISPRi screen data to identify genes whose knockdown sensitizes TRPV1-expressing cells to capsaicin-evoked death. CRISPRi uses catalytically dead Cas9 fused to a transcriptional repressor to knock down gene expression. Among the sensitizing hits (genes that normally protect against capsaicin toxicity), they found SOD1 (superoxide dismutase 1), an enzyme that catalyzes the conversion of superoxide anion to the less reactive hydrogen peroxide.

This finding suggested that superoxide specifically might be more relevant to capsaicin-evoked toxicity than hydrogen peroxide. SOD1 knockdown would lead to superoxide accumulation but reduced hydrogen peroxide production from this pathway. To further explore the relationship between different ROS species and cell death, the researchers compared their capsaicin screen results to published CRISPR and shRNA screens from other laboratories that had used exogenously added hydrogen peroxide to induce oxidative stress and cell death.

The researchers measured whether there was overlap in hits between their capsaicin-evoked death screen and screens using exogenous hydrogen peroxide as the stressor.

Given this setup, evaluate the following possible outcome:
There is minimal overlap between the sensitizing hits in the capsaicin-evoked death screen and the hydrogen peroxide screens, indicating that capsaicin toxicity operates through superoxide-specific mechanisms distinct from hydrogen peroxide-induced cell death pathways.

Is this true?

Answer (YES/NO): NO